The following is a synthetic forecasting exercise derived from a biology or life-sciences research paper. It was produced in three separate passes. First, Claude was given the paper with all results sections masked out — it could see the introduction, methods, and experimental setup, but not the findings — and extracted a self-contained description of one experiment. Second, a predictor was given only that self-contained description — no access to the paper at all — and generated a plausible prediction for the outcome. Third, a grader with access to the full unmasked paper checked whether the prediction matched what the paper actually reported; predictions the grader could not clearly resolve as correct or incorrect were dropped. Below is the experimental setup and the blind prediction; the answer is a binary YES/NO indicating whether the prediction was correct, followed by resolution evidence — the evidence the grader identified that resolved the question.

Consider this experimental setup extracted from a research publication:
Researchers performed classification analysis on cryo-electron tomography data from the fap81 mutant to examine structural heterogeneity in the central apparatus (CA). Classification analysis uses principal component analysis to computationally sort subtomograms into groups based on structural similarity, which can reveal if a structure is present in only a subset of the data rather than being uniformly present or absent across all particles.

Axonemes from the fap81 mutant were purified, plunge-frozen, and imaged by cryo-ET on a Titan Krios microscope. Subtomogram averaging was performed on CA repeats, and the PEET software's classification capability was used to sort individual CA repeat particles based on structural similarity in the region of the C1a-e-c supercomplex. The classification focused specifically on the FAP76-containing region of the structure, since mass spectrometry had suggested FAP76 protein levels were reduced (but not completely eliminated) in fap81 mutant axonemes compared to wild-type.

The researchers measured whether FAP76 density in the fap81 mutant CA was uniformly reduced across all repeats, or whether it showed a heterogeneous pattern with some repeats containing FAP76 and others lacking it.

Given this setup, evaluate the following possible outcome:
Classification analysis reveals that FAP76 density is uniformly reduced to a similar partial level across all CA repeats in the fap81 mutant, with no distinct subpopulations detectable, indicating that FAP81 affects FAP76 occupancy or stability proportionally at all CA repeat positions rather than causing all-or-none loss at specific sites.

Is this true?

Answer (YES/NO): NO